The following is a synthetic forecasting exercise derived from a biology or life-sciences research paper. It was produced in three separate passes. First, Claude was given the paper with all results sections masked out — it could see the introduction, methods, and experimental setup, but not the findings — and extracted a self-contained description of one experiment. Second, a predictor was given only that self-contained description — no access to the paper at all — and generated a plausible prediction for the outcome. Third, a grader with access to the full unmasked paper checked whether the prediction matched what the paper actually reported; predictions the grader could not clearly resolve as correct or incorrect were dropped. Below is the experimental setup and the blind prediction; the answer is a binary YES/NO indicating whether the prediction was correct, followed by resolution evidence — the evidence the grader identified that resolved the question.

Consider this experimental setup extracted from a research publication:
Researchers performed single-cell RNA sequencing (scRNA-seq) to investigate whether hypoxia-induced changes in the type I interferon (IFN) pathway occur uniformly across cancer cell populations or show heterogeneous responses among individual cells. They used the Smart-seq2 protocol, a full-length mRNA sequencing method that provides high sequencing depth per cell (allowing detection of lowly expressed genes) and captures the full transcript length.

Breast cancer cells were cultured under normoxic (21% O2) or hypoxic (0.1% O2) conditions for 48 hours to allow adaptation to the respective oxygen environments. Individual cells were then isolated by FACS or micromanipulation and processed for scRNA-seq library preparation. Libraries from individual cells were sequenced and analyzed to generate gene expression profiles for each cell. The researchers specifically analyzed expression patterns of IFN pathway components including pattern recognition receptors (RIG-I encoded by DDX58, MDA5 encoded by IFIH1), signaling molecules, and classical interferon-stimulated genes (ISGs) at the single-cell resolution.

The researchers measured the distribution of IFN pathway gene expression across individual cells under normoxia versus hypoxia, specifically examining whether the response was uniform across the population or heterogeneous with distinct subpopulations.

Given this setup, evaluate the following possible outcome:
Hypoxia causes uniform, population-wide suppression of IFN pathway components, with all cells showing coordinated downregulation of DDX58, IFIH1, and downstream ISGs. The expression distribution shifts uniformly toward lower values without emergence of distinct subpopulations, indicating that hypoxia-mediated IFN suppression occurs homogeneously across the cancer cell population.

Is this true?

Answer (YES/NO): NO